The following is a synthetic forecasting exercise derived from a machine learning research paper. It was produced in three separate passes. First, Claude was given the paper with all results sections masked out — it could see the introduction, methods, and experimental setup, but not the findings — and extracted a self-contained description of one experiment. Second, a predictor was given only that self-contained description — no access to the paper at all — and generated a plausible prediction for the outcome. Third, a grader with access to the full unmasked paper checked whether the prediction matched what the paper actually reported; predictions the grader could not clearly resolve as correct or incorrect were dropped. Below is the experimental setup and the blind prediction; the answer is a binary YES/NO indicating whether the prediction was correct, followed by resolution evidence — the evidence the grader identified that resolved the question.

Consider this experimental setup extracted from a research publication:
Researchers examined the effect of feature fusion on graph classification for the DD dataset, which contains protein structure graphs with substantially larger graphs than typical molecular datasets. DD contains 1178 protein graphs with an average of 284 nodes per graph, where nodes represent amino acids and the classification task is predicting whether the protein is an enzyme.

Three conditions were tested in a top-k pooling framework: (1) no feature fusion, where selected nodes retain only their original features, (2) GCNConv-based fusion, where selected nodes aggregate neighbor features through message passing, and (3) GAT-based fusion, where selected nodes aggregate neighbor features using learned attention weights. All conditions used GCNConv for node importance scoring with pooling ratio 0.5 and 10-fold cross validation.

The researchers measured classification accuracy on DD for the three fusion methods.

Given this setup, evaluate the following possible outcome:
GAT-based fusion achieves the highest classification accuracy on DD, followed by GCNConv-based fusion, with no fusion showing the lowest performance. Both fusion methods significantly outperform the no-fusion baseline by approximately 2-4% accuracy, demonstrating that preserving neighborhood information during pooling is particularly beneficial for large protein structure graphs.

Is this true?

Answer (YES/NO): NO